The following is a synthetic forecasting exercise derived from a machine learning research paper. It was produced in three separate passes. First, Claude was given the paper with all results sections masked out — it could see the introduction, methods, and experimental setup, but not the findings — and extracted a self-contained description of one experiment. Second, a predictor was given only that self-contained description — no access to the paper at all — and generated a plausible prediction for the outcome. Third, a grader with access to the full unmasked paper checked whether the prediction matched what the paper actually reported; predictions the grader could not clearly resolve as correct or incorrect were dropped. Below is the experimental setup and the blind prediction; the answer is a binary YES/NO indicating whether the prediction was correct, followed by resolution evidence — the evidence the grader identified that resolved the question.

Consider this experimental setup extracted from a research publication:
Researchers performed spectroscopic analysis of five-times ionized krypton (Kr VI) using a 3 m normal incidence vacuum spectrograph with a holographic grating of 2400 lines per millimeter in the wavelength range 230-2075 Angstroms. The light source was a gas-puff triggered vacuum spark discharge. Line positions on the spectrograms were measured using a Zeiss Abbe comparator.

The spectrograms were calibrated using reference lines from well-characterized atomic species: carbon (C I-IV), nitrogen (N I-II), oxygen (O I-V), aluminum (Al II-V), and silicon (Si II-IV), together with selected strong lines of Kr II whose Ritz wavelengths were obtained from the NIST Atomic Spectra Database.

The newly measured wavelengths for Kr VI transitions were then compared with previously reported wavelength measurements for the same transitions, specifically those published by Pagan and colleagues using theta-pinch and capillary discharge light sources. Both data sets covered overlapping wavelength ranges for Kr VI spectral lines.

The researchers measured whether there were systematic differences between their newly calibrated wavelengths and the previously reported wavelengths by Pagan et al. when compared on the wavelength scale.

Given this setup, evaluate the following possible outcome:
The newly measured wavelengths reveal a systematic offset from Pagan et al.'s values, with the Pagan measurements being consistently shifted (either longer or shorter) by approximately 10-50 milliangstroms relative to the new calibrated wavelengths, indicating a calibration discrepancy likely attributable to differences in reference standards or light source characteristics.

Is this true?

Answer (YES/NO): NO